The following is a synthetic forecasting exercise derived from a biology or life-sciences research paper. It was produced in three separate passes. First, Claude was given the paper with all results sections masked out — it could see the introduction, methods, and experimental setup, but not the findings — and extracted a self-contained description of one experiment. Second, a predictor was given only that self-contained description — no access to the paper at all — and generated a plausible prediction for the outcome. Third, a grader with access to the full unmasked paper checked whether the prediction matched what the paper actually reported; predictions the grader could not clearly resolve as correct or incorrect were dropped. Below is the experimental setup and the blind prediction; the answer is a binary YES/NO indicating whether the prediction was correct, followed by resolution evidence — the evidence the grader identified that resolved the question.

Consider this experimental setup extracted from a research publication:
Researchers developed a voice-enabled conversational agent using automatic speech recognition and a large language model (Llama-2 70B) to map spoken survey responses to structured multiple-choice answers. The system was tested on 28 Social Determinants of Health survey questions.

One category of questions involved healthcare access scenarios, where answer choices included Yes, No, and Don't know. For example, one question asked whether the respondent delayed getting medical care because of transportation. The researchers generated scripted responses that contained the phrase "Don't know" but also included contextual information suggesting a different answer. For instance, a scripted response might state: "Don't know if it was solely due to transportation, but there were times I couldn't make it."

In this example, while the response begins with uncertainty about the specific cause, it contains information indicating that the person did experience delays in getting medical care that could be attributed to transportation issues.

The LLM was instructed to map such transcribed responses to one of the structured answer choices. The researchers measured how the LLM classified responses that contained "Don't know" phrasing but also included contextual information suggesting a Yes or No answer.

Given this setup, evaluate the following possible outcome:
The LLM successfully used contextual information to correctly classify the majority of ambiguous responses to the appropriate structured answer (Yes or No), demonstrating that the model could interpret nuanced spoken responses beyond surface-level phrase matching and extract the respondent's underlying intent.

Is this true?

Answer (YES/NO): NO